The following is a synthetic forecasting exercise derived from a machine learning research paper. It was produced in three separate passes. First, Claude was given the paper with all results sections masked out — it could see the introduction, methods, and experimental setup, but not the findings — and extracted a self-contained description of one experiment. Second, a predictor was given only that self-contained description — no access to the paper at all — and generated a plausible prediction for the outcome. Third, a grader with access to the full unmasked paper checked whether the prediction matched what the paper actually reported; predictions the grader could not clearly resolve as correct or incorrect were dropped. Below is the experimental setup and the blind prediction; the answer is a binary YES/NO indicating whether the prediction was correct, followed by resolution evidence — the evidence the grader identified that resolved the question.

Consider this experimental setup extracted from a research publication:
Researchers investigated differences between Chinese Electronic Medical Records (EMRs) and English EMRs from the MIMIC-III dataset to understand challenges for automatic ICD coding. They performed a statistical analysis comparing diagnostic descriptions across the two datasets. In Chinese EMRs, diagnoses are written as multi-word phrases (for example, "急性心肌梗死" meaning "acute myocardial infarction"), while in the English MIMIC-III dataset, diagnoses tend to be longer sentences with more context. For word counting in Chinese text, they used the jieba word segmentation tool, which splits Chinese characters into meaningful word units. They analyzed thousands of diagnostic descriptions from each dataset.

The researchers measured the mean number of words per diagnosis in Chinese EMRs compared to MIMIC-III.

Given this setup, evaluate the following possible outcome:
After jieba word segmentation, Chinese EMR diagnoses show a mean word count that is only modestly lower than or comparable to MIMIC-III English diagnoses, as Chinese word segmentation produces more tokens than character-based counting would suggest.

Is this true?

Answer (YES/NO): NO